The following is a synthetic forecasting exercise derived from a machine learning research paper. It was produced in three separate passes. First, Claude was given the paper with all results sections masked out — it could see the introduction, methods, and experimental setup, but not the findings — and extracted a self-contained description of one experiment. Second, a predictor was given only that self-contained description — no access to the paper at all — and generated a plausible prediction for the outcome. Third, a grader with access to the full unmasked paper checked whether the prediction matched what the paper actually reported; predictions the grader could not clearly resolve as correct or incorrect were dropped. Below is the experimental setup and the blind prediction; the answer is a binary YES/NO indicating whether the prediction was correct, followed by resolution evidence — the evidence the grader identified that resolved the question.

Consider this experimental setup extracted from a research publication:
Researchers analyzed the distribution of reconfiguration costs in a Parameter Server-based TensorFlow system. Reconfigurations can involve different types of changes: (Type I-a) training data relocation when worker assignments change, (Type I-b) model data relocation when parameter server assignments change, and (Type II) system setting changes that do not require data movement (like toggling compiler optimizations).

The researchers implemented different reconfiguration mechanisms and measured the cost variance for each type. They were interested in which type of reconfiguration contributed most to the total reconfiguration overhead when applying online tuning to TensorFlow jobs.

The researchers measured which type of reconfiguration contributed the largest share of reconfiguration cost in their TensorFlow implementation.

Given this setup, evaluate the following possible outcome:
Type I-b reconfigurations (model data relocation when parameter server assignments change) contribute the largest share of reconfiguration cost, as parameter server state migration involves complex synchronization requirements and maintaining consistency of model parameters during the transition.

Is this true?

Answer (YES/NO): YES